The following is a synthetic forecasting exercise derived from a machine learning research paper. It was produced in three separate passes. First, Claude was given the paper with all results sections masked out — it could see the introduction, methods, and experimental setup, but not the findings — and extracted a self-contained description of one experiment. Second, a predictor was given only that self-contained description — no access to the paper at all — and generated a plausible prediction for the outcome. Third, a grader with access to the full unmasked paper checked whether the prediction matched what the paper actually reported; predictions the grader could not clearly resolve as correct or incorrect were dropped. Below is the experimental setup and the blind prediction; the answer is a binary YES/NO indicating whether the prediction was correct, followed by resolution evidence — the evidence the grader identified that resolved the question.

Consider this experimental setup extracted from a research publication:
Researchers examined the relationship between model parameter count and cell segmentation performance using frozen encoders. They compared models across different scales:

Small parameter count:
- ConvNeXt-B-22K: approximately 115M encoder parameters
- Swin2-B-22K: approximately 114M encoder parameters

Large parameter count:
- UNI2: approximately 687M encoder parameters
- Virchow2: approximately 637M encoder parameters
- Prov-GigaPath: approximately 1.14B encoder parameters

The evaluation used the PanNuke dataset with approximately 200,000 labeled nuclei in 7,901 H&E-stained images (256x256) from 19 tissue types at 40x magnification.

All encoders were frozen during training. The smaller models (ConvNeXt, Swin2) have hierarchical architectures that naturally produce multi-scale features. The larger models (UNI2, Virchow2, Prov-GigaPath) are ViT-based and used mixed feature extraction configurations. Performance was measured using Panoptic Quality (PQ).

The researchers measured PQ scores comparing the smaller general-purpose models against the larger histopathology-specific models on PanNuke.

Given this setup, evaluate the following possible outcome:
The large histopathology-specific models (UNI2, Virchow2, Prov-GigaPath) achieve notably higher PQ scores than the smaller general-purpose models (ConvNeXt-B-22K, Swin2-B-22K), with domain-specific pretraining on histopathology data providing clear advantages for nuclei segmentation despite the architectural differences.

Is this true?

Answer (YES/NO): NO